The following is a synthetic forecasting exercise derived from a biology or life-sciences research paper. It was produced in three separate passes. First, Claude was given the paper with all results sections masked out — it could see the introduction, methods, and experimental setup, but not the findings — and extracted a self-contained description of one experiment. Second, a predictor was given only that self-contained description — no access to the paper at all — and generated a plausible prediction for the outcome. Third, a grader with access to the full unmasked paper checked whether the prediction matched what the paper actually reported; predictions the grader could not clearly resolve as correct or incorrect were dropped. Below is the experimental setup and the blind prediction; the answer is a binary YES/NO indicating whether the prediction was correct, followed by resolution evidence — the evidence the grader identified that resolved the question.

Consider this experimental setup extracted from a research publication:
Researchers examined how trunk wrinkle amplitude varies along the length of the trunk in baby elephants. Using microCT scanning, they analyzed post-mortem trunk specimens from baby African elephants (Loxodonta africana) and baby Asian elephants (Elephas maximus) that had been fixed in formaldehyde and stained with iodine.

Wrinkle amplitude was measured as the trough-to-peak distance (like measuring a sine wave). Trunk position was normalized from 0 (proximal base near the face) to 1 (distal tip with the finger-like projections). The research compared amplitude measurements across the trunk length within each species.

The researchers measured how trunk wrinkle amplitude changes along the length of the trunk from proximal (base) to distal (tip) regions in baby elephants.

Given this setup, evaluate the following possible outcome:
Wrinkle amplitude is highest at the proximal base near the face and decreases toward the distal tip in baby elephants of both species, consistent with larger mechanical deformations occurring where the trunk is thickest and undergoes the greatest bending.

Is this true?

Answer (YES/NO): YES